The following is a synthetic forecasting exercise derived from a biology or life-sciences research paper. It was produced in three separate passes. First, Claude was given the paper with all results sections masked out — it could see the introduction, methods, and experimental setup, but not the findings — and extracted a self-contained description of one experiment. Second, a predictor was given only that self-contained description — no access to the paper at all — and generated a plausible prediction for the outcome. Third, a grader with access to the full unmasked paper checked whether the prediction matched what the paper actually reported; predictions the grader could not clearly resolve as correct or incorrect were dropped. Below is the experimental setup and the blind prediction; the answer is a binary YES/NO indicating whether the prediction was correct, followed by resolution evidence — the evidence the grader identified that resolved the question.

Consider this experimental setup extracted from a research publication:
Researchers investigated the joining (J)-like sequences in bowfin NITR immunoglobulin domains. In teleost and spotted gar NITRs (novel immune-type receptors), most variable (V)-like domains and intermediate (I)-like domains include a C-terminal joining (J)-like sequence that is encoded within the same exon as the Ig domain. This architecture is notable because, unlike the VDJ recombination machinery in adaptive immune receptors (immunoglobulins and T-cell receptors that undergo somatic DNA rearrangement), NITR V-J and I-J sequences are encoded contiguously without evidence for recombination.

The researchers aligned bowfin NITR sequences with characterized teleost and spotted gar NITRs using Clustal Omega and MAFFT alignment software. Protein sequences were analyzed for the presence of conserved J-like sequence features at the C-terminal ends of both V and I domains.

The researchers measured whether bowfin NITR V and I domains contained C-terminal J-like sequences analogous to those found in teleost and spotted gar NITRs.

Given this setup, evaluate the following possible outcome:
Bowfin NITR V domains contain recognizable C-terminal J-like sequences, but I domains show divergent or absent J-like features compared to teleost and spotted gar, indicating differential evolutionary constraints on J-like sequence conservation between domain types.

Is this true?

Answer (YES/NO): NO